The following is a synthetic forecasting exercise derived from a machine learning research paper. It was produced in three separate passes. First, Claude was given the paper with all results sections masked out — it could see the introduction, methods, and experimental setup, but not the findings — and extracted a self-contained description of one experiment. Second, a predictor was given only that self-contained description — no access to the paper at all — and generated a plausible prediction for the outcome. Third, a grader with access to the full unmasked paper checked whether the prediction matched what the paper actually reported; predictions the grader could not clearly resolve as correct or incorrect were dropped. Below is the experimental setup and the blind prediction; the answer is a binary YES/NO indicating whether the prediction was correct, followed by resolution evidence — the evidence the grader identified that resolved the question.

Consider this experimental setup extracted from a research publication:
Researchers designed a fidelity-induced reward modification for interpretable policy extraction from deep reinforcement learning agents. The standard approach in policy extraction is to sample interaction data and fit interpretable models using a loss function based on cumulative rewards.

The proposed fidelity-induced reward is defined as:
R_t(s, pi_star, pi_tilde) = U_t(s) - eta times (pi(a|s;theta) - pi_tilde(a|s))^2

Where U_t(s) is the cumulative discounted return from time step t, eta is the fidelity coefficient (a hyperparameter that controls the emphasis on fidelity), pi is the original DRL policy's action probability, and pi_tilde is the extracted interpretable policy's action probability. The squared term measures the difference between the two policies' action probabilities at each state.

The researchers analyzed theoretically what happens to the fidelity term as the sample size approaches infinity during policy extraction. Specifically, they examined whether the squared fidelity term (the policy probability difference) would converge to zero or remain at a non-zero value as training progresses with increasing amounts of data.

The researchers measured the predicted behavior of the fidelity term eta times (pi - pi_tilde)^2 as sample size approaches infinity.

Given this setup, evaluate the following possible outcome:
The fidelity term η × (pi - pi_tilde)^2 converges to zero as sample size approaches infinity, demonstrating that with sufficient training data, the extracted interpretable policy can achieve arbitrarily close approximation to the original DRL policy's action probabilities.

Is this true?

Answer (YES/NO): YES